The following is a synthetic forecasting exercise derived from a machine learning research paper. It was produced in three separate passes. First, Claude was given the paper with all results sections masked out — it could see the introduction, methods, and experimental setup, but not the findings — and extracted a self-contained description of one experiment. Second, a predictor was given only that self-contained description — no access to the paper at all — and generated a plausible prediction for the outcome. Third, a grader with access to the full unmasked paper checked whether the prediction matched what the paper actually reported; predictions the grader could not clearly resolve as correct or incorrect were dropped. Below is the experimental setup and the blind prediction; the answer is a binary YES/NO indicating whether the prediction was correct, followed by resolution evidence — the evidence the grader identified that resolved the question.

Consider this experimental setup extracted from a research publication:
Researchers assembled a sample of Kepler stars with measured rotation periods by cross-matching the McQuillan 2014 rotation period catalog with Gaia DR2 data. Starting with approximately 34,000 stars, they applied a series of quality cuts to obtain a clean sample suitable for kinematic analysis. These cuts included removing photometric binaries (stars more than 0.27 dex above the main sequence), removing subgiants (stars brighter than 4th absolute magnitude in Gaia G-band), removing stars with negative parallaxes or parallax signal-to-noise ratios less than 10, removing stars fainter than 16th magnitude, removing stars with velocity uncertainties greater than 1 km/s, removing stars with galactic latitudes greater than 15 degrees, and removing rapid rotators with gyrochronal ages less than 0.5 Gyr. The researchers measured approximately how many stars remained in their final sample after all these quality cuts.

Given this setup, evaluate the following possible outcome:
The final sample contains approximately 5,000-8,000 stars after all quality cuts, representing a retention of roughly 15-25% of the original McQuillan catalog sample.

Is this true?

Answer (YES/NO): NO